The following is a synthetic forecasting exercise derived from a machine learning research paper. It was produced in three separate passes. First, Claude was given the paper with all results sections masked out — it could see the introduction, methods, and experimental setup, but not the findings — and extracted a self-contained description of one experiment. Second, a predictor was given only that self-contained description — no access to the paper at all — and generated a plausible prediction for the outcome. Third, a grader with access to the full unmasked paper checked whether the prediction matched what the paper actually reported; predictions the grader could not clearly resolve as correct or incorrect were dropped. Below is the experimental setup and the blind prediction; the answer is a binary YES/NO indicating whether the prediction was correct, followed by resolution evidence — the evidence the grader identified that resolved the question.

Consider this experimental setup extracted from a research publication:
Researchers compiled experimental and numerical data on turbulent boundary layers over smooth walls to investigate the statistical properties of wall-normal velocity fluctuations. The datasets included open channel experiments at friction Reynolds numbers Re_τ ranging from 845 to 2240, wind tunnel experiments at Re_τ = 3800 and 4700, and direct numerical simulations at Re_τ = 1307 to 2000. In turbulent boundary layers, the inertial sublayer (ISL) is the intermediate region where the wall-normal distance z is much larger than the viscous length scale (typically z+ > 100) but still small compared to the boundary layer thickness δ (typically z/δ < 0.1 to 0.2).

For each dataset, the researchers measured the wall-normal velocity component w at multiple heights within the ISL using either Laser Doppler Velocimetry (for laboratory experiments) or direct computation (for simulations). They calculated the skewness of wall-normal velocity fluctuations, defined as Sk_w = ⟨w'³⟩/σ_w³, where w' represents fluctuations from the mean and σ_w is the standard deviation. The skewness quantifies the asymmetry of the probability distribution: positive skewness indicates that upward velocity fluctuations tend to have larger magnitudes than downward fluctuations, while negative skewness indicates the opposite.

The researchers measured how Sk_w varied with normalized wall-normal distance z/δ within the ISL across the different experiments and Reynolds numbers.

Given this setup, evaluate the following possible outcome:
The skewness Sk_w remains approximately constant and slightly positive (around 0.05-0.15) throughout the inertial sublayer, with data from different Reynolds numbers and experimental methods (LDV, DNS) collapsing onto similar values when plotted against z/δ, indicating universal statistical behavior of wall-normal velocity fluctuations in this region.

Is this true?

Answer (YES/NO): NO